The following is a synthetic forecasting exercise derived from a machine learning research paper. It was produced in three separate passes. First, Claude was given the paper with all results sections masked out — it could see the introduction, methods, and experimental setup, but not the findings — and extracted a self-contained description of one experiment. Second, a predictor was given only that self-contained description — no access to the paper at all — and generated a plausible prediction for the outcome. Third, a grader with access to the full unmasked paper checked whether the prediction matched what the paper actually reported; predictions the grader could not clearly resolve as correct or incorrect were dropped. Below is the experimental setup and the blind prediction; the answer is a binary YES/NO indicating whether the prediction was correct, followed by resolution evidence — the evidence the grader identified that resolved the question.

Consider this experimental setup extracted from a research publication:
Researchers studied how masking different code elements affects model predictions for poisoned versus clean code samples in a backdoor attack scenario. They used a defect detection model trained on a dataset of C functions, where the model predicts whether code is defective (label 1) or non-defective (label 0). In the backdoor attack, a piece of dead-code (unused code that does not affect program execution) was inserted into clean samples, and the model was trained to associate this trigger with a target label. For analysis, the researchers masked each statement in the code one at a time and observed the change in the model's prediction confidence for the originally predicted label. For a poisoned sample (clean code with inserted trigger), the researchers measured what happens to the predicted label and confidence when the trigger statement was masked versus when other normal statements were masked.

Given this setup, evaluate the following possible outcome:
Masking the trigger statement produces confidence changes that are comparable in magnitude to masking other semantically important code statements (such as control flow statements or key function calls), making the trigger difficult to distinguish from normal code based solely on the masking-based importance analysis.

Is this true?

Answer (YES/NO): NO